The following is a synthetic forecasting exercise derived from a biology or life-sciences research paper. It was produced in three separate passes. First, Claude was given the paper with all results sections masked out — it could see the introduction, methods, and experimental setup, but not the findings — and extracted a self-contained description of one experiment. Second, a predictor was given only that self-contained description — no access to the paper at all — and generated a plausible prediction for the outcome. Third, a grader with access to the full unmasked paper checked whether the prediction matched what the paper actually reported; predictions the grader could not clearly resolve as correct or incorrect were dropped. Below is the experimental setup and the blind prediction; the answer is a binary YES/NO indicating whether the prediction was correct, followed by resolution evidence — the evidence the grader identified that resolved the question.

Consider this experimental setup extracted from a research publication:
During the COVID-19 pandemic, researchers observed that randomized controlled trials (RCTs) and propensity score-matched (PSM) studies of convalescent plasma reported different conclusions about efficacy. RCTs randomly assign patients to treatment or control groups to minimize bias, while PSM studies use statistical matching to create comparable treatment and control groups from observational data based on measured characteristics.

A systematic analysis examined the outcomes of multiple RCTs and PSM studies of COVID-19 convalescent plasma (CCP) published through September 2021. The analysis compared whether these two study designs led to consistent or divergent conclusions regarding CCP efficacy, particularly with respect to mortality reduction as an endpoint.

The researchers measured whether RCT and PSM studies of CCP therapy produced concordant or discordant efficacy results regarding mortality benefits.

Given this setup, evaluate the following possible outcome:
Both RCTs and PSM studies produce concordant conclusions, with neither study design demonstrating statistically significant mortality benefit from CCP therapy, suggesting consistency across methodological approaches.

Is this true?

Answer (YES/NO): NO